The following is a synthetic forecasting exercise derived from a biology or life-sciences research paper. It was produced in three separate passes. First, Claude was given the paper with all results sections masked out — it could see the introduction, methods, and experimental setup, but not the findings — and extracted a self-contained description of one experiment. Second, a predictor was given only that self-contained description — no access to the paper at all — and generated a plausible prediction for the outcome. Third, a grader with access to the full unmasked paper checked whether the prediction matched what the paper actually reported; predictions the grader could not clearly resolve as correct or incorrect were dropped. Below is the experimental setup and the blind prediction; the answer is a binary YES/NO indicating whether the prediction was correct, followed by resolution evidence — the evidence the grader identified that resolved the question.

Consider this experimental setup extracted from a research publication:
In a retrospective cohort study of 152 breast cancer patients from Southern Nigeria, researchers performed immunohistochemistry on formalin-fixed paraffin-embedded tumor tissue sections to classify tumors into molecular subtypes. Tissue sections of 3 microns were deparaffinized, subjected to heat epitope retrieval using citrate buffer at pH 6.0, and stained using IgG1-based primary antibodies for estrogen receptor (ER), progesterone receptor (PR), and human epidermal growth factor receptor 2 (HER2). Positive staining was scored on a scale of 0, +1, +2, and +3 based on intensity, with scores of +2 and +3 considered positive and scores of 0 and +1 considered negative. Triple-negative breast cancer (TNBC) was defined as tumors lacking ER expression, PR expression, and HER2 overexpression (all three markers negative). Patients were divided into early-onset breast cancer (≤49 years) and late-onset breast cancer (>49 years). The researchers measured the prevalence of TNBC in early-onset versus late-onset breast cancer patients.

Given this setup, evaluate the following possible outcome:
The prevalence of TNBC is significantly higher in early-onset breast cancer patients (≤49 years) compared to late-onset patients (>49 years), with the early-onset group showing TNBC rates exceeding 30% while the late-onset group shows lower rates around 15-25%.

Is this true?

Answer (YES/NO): YES